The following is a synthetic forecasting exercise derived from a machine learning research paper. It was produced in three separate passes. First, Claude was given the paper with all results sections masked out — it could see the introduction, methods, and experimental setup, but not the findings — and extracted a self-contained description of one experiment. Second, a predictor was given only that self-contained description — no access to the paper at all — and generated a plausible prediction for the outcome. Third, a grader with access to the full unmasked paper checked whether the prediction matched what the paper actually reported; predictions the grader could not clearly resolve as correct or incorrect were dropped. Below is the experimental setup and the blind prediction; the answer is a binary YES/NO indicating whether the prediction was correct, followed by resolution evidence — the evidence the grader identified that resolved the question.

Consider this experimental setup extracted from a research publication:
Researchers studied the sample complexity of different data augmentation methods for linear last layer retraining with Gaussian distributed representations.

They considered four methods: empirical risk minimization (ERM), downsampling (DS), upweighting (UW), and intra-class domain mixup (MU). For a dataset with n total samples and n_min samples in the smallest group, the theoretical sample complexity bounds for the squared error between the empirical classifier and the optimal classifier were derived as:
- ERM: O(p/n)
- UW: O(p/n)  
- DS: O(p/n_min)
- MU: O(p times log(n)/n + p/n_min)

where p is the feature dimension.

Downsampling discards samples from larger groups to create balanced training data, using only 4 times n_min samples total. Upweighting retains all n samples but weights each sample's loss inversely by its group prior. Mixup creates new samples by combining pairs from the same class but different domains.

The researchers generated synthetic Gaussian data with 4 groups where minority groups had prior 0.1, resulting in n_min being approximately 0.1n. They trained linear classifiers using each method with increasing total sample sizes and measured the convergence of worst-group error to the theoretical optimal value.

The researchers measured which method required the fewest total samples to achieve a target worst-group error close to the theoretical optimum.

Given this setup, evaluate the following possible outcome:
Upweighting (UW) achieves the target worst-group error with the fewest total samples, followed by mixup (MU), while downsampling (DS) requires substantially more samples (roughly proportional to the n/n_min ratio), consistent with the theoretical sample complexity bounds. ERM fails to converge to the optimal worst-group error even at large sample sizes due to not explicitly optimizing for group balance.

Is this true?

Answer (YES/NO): NO